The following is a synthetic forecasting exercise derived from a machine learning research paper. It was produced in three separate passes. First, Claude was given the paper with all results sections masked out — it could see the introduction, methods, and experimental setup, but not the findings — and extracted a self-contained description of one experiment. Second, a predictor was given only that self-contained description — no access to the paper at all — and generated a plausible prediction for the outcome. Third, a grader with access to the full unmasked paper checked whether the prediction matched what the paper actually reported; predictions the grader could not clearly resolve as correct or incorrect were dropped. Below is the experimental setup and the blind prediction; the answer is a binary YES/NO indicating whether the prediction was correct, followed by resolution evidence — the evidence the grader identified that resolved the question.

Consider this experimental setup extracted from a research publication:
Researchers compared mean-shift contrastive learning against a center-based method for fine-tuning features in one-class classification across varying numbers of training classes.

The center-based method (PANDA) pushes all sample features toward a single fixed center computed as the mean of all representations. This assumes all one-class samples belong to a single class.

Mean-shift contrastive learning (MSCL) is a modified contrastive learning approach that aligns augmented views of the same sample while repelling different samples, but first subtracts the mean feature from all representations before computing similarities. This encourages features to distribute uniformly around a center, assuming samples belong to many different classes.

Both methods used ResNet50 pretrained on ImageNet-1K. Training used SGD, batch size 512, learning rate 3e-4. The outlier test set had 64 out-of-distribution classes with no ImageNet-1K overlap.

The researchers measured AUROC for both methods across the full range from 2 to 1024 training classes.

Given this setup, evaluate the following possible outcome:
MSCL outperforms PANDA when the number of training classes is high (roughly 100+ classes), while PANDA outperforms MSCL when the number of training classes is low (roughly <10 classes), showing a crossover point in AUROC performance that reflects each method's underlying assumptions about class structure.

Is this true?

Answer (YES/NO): NO